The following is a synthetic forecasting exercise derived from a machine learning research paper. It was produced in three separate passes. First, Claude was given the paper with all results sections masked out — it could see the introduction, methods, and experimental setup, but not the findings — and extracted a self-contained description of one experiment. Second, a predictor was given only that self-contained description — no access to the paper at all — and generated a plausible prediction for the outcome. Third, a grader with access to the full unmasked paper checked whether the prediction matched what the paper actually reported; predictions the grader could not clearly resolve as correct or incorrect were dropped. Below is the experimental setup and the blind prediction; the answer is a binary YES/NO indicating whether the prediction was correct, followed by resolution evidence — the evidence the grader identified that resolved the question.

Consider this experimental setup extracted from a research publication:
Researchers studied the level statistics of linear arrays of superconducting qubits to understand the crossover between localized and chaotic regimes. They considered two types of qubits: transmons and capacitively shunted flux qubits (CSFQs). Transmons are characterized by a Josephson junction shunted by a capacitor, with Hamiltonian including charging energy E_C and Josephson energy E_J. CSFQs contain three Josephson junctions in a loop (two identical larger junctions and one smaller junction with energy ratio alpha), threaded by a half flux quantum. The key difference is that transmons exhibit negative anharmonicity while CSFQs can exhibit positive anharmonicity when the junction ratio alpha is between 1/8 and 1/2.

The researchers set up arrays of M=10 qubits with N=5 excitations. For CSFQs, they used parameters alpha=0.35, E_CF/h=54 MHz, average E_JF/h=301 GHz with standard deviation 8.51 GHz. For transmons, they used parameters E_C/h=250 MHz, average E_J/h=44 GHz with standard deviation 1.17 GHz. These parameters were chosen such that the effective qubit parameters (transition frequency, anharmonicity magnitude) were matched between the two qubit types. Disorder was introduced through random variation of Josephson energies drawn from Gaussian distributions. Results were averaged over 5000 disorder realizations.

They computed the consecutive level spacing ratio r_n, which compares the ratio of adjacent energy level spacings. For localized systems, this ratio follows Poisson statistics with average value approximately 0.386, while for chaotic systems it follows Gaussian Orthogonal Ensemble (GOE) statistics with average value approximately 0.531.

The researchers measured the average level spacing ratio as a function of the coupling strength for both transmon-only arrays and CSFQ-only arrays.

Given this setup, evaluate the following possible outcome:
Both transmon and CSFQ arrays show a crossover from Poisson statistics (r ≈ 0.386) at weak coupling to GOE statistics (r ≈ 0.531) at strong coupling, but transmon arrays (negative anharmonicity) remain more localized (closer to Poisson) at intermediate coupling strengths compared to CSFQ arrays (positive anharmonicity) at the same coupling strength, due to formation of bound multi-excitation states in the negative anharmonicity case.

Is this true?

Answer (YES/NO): NO